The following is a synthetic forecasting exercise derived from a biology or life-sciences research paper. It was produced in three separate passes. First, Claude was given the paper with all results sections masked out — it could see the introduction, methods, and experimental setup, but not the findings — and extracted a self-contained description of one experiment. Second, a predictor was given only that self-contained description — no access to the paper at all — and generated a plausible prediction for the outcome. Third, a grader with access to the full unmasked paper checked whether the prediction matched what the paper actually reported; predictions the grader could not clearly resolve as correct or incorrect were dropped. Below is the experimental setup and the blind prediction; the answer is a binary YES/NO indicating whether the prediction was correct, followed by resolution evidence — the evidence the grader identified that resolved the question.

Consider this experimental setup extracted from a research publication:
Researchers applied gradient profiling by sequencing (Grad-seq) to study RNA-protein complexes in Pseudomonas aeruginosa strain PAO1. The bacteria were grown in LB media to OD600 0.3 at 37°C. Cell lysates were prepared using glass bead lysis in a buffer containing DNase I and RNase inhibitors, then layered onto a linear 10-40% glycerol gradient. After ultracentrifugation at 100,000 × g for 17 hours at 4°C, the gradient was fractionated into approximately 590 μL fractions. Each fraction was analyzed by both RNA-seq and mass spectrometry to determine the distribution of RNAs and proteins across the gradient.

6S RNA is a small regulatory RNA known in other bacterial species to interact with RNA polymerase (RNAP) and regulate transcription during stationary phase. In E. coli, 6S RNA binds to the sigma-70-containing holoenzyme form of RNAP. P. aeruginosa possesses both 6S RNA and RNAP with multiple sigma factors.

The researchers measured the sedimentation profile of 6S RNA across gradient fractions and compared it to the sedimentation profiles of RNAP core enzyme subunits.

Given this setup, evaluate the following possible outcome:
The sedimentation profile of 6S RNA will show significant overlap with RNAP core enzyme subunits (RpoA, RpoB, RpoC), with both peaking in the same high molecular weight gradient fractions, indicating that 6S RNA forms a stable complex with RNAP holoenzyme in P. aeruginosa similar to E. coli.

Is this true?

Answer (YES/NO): YES